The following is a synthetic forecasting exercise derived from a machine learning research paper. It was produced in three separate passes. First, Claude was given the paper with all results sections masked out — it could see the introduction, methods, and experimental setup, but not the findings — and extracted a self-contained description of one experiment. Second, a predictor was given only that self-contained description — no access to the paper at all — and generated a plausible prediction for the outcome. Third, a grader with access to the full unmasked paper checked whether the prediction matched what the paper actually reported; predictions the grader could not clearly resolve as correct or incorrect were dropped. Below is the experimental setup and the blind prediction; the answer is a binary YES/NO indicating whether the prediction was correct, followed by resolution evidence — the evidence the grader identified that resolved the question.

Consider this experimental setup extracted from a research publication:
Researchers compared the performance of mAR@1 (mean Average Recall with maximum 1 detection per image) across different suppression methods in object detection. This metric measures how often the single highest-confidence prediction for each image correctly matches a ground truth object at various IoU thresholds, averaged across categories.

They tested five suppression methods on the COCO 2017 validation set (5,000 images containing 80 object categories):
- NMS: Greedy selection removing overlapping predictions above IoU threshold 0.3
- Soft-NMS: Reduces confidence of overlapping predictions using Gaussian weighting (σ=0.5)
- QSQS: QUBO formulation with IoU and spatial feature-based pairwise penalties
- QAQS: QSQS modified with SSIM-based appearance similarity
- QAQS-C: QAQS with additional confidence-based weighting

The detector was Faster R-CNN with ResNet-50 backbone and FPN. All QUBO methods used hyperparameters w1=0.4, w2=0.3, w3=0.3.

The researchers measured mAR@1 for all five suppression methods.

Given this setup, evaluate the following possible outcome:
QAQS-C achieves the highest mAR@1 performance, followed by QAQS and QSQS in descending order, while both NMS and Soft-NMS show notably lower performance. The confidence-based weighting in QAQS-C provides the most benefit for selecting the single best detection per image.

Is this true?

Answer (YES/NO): NO